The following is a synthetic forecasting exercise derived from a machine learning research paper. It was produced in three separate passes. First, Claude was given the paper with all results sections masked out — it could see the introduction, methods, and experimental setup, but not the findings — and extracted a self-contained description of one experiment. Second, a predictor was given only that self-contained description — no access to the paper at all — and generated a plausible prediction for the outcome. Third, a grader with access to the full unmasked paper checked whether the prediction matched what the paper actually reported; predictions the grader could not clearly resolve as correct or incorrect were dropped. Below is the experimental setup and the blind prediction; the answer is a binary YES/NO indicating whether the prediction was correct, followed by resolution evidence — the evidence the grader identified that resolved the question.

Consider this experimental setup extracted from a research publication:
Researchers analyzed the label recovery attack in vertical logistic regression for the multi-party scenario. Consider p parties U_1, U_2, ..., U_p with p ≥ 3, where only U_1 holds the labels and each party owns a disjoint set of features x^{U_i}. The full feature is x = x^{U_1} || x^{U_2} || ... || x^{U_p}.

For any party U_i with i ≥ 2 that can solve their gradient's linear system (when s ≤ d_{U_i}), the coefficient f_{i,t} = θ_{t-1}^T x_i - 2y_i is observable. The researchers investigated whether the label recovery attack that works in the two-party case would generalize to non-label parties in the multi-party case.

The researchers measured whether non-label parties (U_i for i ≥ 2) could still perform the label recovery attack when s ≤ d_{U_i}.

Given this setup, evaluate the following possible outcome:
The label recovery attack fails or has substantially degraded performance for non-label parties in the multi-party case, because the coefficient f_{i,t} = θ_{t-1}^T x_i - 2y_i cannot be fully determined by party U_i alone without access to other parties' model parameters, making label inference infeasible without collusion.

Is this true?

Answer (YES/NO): NO